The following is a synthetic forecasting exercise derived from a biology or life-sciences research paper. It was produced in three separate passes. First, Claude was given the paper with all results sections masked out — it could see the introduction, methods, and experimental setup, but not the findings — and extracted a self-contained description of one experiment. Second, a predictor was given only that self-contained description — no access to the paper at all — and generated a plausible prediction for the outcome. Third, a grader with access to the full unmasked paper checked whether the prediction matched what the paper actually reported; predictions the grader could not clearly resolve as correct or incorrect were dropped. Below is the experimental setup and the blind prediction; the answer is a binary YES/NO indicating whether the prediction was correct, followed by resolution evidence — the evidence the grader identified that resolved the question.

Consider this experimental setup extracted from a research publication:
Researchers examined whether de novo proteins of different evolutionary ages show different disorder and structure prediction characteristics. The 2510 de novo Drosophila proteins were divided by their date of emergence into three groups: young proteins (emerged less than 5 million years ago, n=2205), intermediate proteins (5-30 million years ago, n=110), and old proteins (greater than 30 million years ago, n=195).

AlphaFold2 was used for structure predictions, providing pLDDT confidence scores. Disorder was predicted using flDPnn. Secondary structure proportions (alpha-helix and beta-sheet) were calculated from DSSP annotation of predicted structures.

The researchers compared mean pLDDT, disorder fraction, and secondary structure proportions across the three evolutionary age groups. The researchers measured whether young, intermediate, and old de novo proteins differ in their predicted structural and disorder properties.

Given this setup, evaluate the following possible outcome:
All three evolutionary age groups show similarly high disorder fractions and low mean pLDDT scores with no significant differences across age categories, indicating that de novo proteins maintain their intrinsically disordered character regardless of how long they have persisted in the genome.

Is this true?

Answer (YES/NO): NO